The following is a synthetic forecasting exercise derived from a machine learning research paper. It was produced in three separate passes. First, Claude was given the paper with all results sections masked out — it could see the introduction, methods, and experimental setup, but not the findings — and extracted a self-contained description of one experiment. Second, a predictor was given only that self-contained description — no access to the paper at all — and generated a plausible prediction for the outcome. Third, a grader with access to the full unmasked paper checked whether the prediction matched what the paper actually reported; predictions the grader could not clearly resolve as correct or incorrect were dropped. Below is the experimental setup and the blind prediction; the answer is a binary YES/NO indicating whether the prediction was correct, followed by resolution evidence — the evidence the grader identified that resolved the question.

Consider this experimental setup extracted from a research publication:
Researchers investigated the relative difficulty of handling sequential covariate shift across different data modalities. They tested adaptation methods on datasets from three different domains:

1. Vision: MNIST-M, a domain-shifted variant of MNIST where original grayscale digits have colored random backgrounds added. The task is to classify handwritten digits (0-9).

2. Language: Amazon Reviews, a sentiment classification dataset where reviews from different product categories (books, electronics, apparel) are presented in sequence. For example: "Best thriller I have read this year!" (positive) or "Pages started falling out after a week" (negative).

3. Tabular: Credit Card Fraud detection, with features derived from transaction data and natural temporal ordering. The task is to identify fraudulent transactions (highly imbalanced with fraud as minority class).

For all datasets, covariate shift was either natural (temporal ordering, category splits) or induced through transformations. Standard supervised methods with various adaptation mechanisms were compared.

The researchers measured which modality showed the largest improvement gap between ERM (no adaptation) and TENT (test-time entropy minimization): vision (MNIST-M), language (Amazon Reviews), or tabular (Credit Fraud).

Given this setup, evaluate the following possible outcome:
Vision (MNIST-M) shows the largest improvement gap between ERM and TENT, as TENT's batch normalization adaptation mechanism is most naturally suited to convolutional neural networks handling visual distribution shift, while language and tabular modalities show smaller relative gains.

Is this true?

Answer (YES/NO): YES